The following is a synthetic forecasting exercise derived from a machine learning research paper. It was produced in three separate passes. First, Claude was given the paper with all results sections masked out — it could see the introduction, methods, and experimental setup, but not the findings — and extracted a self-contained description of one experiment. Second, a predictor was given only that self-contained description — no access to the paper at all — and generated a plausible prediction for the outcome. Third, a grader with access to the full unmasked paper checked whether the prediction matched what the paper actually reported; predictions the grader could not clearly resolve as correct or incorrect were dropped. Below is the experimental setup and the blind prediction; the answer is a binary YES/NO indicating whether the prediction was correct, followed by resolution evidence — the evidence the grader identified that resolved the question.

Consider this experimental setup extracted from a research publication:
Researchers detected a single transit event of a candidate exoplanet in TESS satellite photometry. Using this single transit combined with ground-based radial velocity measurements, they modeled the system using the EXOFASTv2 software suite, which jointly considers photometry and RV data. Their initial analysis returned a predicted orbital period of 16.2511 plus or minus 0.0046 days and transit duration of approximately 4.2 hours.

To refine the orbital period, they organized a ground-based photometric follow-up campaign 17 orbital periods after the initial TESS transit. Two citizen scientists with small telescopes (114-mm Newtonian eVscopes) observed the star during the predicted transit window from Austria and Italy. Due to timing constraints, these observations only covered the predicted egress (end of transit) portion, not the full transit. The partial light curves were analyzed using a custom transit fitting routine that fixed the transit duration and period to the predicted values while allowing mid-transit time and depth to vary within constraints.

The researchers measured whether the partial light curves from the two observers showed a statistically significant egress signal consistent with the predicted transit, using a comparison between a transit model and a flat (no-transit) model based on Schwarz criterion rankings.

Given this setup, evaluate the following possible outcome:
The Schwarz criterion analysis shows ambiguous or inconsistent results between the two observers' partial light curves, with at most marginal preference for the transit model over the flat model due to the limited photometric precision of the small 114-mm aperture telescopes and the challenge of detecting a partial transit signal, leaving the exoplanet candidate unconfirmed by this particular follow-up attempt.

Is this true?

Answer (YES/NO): NO